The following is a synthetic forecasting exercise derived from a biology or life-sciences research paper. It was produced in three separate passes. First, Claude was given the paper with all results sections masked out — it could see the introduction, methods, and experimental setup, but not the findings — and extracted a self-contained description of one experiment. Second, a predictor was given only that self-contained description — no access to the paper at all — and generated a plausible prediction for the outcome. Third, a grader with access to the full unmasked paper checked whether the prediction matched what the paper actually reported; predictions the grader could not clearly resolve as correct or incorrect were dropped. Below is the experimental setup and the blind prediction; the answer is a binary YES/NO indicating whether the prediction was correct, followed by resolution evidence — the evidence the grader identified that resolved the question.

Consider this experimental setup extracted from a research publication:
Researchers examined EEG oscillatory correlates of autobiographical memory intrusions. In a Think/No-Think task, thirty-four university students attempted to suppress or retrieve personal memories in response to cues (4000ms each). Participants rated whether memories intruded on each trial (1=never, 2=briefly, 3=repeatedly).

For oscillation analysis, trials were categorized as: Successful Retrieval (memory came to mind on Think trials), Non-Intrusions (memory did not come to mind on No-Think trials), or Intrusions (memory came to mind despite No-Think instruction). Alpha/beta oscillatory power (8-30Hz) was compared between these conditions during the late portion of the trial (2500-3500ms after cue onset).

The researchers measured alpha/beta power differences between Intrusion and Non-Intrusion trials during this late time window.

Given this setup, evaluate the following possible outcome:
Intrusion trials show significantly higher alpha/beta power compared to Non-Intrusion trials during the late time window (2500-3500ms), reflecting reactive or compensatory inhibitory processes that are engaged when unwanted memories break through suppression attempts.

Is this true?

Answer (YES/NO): NO